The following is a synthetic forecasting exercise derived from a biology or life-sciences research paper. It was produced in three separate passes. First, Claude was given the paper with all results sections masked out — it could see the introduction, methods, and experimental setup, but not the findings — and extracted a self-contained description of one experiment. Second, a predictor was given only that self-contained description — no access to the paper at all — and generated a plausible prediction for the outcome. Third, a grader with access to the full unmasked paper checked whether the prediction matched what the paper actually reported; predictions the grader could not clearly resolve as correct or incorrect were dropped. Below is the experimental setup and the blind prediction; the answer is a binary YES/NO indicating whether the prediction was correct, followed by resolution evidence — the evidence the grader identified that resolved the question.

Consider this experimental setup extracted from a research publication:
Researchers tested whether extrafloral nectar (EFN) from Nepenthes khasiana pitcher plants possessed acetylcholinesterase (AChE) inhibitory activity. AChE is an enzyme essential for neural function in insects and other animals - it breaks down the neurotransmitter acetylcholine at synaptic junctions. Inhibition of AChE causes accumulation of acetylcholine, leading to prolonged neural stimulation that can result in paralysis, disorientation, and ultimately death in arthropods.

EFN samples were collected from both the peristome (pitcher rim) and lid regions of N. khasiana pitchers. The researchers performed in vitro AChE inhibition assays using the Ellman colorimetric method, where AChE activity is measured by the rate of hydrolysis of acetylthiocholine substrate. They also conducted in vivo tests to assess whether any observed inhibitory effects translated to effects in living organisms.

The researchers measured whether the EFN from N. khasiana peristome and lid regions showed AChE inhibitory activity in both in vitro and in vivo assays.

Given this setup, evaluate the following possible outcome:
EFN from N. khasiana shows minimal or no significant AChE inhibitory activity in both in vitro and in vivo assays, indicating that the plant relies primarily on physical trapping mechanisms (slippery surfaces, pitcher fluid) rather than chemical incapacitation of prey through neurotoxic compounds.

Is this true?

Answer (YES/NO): NO